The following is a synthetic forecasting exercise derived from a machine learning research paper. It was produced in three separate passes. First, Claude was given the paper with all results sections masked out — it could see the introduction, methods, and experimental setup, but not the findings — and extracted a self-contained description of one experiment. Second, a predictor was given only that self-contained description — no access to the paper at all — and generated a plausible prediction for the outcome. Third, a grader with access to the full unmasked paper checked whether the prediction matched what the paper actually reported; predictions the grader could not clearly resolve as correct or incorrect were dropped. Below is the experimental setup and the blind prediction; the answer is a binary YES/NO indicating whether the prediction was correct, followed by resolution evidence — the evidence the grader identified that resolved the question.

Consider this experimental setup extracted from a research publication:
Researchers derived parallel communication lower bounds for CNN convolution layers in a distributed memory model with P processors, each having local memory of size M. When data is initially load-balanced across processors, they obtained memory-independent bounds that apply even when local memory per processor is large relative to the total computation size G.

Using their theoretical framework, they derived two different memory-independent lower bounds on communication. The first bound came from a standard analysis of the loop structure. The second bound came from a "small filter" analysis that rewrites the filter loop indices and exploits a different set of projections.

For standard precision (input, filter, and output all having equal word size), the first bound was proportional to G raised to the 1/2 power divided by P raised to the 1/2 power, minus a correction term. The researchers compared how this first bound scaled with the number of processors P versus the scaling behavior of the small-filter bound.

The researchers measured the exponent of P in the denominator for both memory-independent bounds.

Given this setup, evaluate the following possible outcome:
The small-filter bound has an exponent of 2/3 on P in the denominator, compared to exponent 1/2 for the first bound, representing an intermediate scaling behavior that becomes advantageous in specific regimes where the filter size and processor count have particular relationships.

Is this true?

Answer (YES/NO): YES